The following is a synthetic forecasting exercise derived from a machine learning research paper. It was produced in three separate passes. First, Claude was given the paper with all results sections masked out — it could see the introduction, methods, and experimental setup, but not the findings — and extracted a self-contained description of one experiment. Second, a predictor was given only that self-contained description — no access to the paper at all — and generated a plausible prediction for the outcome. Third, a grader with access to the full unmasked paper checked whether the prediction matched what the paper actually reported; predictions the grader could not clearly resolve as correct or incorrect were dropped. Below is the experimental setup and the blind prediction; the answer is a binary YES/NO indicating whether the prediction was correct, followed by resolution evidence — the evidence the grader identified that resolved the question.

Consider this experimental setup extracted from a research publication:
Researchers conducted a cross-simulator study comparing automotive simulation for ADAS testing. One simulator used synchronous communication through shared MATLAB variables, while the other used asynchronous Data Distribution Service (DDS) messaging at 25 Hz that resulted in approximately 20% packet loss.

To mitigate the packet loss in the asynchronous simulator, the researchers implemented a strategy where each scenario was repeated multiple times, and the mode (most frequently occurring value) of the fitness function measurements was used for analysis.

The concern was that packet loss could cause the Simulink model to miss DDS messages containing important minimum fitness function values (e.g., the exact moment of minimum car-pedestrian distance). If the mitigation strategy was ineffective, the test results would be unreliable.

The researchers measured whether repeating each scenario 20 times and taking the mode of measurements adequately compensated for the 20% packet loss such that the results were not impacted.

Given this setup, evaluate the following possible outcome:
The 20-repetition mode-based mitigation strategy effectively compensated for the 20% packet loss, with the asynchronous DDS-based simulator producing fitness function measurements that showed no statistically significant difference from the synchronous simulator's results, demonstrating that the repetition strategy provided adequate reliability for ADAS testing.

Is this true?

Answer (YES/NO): NO